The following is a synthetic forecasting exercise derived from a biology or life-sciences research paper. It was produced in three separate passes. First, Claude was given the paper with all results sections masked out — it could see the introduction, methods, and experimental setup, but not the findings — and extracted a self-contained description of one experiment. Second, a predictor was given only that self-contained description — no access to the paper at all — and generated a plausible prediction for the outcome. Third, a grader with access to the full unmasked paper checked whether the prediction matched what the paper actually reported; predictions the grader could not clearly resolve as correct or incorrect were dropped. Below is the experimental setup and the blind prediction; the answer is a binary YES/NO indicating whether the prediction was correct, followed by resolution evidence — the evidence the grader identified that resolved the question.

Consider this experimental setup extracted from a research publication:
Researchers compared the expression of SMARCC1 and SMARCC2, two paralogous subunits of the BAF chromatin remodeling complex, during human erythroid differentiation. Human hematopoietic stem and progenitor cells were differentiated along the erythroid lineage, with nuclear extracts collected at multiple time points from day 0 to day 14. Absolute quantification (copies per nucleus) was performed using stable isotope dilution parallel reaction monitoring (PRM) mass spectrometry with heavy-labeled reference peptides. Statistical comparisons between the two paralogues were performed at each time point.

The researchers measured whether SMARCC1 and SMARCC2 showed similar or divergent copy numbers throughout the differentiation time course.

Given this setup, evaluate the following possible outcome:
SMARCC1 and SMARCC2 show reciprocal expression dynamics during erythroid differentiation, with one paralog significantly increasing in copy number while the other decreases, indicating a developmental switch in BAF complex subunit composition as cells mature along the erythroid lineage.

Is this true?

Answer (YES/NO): NO